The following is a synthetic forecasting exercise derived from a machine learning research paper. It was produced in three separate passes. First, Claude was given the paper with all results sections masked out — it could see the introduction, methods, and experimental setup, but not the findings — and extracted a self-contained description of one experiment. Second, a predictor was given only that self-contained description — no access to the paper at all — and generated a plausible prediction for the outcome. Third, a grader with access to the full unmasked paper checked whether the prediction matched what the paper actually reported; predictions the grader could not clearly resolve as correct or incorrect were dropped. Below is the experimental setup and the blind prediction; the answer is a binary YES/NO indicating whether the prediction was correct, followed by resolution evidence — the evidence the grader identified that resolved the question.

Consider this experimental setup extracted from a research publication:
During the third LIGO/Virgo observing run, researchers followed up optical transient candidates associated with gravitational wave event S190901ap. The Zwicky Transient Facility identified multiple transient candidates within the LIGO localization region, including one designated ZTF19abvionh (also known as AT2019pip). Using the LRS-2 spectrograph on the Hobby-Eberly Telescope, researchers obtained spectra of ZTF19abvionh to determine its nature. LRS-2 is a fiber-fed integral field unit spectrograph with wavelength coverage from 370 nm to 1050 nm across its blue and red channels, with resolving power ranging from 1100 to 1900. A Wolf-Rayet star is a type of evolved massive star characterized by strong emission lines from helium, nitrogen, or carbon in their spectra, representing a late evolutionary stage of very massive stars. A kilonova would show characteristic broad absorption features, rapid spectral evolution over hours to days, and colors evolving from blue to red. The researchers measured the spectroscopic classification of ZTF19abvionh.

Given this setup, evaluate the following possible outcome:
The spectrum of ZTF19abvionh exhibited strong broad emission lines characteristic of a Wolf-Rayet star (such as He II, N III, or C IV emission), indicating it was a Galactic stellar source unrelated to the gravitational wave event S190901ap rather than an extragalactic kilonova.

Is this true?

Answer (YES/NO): NO